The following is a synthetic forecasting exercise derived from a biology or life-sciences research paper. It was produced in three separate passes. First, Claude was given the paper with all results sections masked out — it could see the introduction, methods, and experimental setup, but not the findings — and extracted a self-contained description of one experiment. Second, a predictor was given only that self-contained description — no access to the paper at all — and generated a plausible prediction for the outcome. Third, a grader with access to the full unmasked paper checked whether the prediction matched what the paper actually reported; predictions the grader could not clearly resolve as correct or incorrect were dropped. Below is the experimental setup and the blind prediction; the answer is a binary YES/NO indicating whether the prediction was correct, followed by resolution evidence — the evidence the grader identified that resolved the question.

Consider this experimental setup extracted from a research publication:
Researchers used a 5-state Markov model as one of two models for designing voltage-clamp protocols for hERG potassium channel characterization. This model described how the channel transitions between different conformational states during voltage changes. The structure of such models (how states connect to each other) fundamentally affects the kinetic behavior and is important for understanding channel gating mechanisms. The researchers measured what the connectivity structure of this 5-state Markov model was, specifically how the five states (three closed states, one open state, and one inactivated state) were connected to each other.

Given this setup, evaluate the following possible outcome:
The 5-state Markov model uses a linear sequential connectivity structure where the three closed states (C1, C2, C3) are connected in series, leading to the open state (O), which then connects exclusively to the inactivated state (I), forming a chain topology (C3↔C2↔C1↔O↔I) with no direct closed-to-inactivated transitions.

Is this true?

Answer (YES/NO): YES